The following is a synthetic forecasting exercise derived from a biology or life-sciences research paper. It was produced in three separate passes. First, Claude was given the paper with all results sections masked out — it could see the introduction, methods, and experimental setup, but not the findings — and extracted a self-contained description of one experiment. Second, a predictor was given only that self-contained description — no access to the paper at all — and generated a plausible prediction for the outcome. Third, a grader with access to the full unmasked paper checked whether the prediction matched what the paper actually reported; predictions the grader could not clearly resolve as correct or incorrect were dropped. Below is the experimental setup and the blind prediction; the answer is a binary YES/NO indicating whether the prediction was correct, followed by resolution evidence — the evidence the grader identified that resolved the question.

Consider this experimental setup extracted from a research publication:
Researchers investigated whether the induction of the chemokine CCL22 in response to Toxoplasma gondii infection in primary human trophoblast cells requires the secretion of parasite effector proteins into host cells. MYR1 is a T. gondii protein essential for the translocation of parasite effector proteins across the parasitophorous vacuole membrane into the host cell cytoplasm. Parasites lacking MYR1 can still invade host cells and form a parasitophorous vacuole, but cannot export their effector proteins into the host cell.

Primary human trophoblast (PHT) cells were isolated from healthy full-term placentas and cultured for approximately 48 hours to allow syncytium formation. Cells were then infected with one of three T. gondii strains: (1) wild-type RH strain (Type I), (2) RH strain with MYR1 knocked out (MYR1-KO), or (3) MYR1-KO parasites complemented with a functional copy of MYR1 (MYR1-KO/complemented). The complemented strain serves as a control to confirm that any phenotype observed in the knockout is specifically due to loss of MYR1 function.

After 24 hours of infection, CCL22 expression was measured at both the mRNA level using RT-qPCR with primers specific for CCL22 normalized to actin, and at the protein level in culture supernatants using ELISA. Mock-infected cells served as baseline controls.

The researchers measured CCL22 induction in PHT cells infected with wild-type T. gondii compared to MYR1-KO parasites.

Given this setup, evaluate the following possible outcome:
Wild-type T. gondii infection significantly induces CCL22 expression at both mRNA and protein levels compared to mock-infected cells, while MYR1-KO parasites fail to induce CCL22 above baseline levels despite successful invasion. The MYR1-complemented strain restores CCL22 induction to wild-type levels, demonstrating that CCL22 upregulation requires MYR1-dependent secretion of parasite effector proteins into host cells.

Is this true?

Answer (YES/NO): YES